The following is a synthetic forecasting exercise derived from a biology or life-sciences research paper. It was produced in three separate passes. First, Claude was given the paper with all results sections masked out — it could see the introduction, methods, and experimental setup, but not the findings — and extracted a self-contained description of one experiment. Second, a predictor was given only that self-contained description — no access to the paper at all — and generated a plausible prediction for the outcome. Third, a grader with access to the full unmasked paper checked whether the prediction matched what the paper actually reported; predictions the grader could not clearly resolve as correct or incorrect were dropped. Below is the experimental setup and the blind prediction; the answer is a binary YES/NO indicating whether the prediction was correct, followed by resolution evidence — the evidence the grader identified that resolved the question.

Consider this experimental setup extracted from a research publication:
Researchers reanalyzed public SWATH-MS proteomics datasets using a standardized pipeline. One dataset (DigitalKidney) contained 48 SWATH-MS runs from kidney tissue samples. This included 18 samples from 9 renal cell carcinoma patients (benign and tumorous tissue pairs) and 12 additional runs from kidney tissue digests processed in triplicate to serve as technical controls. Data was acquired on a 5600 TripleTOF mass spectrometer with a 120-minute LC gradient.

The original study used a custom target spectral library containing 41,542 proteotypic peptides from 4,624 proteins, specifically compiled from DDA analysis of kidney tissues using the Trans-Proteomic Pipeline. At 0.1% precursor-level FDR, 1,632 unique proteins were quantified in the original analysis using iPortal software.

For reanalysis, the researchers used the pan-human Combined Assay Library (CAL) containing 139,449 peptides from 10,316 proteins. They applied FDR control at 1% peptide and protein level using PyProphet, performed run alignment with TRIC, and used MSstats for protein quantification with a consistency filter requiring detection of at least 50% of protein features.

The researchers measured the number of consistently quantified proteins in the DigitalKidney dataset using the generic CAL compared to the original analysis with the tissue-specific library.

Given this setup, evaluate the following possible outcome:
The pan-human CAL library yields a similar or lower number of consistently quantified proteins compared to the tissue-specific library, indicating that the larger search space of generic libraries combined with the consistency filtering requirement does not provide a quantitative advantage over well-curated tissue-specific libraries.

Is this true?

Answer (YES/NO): NO